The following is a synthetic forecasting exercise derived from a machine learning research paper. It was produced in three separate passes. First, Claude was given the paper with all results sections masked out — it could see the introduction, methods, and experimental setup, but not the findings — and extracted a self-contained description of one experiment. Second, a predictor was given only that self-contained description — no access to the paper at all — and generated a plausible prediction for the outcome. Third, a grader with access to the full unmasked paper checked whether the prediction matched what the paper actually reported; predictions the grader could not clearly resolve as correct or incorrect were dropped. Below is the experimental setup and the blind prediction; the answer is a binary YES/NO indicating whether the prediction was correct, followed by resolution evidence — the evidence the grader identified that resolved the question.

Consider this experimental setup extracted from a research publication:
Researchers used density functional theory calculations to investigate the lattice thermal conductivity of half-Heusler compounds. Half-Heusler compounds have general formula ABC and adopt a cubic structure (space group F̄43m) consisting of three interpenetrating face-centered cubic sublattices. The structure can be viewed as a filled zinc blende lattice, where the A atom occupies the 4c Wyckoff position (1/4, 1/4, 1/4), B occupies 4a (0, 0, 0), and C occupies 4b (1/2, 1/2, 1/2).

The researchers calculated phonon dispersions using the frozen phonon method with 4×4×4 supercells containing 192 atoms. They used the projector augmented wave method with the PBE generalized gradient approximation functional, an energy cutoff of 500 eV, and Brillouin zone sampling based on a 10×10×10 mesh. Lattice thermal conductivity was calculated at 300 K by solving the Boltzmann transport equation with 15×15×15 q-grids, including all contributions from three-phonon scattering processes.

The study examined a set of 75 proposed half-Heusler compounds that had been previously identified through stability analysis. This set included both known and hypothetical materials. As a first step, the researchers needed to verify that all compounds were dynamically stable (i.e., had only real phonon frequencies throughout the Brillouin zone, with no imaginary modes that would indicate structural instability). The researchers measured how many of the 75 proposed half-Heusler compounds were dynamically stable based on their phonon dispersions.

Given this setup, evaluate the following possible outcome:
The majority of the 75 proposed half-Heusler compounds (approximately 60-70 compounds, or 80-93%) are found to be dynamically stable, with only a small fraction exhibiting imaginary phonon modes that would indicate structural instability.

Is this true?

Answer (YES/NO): NO